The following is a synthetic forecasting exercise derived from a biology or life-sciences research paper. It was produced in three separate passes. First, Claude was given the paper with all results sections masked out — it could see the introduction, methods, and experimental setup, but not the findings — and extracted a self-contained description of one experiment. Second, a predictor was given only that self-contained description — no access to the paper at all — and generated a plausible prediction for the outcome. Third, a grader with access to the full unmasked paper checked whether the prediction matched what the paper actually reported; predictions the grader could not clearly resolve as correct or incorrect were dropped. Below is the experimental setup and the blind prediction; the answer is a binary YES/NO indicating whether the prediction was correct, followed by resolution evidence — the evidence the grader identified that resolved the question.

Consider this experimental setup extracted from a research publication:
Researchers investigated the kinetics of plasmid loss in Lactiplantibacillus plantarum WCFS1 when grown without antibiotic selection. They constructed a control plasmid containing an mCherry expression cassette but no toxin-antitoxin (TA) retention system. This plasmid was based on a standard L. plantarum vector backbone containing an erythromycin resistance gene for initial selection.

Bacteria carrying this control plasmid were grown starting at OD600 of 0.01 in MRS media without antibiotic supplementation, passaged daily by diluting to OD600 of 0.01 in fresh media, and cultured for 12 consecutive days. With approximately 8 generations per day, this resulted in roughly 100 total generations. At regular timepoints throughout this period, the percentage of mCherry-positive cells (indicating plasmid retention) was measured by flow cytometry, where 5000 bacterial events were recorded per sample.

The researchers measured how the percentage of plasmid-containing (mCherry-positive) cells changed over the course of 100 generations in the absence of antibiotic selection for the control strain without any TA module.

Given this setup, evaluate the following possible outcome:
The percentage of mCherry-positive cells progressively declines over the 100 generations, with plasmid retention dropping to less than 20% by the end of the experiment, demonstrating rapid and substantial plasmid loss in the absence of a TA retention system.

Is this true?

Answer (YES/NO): YES